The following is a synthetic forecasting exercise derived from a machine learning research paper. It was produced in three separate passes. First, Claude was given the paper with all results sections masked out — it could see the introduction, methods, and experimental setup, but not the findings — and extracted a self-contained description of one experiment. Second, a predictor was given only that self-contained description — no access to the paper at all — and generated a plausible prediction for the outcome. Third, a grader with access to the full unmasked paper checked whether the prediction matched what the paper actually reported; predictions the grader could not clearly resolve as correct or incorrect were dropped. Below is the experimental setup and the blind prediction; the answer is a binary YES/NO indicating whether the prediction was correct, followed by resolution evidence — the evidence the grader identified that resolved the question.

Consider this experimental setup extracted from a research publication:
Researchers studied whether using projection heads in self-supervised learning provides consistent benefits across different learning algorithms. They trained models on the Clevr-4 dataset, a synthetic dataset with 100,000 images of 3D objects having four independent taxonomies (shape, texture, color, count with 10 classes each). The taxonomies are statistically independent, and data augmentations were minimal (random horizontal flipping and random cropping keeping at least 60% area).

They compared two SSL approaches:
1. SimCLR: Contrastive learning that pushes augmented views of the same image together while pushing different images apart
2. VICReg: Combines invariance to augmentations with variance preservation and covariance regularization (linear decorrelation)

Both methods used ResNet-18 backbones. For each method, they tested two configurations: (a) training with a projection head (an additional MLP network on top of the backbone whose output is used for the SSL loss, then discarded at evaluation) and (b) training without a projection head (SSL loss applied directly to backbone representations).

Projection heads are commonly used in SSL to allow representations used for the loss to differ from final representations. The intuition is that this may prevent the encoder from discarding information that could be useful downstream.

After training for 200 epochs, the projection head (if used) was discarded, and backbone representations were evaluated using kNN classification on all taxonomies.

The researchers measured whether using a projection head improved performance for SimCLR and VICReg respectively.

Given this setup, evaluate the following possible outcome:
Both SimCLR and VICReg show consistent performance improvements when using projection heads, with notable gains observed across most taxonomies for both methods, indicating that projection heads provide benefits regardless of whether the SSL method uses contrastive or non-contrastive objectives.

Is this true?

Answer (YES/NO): NO